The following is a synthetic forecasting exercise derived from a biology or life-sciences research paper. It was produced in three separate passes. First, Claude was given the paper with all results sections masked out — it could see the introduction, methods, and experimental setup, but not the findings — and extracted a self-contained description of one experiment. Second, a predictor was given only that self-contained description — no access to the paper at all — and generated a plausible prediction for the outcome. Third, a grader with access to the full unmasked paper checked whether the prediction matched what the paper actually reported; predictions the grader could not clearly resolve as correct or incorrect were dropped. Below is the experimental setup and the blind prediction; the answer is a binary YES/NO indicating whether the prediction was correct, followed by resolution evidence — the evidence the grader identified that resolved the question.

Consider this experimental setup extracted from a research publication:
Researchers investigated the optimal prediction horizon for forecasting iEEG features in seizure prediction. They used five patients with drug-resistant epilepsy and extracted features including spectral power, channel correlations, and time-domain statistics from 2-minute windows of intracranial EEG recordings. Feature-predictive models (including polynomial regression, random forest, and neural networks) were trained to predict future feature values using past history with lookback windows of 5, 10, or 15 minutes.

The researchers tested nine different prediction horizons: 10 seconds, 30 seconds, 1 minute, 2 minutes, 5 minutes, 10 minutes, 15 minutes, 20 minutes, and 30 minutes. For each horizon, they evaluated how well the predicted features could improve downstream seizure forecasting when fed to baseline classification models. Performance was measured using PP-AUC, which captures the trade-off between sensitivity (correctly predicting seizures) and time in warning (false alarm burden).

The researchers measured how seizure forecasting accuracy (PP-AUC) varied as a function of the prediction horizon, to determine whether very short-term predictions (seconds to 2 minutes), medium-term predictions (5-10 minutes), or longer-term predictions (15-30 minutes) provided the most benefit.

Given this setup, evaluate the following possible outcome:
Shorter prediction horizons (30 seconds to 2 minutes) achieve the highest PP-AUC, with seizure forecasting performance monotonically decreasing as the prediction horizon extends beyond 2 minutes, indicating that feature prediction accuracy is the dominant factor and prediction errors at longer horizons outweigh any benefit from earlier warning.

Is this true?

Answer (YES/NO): NO